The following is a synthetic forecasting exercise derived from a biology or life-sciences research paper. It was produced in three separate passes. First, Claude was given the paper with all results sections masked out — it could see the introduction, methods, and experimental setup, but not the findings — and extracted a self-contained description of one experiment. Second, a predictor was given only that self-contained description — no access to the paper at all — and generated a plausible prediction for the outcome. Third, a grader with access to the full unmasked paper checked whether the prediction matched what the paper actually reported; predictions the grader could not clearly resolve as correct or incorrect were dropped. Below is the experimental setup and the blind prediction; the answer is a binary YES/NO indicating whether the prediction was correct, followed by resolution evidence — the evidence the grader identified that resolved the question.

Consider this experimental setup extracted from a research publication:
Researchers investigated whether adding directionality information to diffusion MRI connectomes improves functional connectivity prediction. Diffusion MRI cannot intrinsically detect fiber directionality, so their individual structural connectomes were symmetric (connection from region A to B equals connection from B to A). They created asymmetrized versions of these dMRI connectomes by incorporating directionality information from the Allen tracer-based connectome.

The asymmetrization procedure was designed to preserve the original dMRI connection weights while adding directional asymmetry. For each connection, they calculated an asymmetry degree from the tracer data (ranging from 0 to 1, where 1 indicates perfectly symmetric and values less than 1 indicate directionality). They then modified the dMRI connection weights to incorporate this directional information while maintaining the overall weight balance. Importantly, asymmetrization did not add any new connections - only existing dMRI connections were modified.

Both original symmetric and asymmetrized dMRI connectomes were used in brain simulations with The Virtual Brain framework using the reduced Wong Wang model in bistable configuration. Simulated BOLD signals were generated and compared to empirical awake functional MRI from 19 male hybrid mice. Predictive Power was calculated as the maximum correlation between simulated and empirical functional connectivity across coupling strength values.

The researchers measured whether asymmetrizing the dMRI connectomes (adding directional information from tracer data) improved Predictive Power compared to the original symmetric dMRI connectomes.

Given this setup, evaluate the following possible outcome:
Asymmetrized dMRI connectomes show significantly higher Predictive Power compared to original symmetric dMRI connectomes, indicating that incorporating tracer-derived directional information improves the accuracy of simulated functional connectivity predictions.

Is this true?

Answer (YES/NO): NO